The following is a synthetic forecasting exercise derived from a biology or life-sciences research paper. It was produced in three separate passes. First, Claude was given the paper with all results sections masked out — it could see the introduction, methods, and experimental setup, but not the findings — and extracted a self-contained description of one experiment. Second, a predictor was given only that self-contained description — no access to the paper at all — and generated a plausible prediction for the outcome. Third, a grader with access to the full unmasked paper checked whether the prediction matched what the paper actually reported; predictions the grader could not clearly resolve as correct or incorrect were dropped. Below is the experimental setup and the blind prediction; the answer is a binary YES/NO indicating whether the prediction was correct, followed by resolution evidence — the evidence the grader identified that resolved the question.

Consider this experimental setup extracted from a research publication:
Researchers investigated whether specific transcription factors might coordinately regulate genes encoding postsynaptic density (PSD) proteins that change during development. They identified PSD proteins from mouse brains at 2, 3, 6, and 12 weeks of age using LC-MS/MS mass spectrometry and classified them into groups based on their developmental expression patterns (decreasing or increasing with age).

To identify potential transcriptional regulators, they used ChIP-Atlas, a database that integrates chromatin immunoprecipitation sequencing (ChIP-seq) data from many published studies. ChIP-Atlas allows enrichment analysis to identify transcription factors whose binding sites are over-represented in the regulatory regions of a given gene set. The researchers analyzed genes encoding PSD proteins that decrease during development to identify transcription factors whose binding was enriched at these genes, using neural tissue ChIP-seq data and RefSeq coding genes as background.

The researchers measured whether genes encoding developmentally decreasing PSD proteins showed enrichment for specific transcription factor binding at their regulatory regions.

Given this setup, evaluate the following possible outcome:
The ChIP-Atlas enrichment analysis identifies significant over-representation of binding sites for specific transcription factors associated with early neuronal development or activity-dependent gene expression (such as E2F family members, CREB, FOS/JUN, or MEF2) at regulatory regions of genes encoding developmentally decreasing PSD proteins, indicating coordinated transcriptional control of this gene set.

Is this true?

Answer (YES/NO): NO